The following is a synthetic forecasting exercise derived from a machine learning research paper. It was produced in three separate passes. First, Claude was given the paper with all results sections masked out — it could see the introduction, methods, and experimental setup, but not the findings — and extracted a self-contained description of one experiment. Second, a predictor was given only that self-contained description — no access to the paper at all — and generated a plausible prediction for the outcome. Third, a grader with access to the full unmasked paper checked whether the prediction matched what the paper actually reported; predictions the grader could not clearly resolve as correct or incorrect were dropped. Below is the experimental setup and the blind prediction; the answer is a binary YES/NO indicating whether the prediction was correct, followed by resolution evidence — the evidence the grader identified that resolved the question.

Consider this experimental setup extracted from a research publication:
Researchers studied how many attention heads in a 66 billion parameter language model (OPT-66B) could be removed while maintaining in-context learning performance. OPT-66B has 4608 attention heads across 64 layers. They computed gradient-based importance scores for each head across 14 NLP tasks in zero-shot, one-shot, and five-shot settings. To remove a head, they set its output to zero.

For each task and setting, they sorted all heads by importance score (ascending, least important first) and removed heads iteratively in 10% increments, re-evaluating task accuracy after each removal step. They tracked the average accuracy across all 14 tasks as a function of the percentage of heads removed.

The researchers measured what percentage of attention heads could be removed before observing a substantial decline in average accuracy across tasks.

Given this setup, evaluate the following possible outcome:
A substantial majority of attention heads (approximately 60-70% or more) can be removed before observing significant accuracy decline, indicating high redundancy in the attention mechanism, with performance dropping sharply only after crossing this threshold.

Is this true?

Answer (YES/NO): YES